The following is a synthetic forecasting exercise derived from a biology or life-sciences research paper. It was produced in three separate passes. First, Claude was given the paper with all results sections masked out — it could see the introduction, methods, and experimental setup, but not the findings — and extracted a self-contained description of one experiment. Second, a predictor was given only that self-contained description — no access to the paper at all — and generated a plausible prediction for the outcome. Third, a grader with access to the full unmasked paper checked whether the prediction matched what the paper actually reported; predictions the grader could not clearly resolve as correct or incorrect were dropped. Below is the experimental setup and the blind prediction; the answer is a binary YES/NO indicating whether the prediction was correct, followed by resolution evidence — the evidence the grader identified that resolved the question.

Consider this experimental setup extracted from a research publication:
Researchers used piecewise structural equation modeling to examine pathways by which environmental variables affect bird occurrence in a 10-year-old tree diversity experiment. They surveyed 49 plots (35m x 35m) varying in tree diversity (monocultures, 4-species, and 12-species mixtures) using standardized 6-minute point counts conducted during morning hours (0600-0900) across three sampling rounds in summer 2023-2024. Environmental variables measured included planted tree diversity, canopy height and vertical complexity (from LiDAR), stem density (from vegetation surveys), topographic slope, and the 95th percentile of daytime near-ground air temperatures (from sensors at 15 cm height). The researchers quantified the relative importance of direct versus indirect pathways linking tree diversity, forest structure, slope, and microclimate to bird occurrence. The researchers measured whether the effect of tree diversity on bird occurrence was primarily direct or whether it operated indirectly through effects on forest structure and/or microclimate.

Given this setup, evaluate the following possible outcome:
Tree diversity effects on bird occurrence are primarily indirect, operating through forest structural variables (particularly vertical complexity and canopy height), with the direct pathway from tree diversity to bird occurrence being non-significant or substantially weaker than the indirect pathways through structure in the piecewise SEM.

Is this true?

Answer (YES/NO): NO